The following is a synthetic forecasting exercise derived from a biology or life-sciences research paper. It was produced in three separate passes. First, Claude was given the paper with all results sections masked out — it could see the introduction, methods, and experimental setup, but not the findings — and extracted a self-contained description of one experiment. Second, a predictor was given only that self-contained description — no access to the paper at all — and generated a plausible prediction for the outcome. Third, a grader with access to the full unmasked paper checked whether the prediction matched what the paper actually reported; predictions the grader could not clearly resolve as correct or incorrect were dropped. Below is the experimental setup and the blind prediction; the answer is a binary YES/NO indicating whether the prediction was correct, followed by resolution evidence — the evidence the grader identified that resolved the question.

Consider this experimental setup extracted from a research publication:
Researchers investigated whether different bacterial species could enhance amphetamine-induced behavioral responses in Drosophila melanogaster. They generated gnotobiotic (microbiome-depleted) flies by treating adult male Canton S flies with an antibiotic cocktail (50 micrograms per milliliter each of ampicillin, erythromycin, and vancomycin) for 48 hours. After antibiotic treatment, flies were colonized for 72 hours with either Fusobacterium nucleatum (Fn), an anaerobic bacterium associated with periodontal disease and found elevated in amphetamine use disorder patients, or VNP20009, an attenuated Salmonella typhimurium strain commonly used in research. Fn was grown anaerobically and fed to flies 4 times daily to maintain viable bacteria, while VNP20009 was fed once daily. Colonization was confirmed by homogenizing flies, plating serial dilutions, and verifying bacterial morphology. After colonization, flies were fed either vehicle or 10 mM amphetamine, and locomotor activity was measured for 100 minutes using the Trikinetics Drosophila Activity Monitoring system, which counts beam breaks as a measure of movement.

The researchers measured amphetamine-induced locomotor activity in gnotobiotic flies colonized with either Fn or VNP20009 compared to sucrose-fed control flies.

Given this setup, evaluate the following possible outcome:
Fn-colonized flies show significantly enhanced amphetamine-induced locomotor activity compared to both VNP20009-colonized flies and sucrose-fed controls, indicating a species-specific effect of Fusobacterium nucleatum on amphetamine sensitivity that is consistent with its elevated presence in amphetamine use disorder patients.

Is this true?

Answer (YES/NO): YES